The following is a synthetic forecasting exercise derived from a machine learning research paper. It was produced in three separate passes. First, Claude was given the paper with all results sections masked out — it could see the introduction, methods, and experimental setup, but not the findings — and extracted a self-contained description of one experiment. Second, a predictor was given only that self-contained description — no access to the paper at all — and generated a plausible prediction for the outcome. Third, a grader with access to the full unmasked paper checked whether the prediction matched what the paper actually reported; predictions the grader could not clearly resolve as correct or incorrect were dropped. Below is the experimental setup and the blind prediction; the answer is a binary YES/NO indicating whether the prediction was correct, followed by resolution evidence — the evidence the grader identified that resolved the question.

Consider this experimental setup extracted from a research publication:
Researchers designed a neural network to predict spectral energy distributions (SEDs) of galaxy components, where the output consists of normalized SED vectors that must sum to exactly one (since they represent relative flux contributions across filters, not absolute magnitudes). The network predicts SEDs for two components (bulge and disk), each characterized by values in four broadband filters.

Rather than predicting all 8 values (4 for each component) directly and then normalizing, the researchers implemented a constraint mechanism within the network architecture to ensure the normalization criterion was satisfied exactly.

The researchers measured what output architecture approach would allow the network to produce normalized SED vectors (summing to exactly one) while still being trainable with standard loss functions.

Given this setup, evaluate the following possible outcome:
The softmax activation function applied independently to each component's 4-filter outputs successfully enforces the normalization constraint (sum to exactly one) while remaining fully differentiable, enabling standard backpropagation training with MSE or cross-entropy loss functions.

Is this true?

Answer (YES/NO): NO